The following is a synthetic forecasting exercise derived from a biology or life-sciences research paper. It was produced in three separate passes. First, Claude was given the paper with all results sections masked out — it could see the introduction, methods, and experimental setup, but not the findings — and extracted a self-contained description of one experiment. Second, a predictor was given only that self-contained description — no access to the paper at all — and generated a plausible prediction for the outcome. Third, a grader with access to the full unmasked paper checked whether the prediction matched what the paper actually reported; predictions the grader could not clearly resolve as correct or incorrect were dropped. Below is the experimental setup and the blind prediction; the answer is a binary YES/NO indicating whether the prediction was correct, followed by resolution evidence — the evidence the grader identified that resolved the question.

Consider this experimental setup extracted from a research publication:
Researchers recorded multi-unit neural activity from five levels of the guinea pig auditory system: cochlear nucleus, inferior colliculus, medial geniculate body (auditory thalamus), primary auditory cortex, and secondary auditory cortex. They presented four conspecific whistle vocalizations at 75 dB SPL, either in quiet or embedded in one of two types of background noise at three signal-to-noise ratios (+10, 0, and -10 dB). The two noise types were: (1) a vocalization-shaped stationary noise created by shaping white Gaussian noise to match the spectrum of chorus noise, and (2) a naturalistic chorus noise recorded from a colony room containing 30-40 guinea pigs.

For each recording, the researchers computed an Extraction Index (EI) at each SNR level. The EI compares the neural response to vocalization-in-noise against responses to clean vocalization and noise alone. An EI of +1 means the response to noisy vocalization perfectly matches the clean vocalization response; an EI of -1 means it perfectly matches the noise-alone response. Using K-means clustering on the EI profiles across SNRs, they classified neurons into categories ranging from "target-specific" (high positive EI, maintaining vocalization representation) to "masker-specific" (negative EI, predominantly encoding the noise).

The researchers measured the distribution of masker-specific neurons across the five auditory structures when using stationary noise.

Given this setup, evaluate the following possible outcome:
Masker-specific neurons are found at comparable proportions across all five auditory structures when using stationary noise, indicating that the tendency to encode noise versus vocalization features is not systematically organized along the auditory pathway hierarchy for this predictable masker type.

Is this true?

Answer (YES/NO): NO